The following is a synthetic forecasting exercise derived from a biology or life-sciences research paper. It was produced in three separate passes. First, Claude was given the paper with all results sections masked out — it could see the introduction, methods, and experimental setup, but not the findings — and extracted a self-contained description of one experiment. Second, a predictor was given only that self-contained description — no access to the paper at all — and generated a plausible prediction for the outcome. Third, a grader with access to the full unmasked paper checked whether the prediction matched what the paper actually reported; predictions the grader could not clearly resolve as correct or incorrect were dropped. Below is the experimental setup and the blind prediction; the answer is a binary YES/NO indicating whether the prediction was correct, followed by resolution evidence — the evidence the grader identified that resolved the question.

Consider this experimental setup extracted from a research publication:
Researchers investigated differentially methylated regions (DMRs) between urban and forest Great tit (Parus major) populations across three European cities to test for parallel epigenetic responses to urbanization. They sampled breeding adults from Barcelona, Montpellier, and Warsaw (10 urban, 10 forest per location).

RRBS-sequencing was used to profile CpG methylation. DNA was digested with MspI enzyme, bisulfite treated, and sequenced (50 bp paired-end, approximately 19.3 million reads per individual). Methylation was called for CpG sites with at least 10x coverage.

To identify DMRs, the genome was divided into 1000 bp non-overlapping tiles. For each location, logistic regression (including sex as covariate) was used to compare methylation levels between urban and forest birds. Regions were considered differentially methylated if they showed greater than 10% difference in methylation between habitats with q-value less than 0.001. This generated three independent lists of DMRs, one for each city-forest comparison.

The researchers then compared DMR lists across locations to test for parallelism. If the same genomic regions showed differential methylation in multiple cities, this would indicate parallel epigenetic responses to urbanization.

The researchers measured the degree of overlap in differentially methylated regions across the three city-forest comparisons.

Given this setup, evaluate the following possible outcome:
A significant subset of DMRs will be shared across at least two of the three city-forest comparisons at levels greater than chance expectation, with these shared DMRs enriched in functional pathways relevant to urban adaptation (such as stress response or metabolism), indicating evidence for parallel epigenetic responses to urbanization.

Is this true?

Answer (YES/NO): NO